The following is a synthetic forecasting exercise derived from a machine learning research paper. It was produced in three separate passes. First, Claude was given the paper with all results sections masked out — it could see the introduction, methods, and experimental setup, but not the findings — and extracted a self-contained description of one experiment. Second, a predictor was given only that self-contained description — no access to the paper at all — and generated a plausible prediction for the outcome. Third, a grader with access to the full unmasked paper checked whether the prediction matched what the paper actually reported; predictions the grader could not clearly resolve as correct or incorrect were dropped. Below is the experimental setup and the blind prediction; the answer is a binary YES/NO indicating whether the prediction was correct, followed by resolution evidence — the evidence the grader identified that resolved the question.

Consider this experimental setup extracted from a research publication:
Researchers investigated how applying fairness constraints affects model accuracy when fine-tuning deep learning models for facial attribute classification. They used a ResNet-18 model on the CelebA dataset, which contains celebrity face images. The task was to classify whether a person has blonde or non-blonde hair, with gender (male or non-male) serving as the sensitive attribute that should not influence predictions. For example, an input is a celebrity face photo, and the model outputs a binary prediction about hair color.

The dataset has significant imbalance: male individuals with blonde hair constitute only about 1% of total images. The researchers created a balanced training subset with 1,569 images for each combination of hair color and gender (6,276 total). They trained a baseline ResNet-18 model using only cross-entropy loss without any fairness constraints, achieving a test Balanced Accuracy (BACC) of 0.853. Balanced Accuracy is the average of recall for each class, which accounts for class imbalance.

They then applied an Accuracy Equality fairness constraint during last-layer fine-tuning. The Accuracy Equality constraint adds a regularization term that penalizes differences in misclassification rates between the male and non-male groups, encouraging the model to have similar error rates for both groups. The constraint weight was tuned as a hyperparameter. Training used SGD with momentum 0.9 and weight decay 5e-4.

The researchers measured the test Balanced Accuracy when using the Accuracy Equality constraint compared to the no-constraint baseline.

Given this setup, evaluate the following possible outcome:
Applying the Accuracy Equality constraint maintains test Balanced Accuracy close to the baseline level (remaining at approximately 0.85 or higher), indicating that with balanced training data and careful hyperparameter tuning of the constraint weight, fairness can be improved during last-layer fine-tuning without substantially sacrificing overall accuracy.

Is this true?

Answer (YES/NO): YES